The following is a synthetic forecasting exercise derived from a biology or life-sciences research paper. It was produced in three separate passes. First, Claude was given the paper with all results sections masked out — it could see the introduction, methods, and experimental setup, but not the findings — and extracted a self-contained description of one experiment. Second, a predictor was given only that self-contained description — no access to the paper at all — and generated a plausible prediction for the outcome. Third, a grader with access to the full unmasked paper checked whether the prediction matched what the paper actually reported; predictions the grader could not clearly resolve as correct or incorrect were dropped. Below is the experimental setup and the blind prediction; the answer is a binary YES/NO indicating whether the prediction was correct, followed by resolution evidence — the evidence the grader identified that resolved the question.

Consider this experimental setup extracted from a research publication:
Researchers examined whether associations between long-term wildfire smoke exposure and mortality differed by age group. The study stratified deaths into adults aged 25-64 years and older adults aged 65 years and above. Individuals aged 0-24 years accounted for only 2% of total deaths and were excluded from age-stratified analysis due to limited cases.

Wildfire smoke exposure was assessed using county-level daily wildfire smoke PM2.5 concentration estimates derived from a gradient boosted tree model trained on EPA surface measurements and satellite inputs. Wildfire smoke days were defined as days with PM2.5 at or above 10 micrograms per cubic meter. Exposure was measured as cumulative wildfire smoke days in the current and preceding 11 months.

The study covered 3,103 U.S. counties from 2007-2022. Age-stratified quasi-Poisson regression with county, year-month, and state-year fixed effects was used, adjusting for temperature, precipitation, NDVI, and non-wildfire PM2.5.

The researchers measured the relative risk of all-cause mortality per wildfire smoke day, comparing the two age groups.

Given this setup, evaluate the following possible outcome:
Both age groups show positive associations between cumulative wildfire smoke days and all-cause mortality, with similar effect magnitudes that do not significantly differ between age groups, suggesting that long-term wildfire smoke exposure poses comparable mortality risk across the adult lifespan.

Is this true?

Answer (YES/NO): YES